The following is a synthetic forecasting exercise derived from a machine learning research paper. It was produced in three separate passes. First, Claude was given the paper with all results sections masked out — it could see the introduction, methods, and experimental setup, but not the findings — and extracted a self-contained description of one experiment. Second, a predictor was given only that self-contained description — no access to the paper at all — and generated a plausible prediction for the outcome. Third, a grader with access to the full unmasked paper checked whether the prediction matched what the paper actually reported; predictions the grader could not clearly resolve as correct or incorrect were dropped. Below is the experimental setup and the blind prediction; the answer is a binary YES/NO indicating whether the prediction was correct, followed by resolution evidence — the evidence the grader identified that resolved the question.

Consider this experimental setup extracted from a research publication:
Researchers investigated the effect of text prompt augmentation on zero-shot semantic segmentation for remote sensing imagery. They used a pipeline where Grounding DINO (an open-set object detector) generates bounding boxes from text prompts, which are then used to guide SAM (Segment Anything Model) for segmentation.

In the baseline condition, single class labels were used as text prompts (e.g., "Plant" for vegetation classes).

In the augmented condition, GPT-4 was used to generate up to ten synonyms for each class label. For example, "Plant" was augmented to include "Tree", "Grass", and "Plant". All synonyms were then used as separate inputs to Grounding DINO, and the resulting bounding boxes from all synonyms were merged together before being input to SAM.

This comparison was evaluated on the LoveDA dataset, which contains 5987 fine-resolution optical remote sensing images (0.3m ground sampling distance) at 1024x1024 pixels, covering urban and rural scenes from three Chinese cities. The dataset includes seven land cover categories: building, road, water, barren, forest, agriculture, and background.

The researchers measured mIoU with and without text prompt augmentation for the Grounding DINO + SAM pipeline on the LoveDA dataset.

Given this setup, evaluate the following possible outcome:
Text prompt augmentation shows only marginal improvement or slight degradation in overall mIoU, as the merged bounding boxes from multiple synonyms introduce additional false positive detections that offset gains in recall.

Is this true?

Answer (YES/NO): NO